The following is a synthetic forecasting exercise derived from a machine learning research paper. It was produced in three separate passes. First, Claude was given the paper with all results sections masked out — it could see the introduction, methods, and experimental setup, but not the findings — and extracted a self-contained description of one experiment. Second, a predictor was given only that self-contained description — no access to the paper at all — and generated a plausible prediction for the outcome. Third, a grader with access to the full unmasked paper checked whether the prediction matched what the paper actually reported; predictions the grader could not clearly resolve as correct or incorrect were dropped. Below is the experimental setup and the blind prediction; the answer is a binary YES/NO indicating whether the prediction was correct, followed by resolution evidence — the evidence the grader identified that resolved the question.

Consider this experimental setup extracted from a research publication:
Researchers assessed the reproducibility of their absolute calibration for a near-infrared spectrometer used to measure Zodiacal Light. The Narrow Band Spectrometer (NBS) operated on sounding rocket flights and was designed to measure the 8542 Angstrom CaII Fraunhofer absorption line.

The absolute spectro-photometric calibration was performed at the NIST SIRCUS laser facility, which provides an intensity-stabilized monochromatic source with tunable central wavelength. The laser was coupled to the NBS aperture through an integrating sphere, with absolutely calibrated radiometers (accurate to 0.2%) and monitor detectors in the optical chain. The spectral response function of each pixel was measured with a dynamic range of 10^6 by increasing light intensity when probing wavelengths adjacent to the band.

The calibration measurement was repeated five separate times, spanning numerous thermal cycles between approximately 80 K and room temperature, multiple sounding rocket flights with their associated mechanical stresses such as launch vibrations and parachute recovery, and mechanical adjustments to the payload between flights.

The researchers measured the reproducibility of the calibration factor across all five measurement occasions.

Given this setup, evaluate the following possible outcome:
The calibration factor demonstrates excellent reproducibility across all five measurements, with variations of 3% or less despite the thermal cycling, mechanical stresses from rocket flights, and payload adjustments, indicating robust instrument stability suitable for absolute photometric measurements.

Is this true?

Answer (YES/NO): YES